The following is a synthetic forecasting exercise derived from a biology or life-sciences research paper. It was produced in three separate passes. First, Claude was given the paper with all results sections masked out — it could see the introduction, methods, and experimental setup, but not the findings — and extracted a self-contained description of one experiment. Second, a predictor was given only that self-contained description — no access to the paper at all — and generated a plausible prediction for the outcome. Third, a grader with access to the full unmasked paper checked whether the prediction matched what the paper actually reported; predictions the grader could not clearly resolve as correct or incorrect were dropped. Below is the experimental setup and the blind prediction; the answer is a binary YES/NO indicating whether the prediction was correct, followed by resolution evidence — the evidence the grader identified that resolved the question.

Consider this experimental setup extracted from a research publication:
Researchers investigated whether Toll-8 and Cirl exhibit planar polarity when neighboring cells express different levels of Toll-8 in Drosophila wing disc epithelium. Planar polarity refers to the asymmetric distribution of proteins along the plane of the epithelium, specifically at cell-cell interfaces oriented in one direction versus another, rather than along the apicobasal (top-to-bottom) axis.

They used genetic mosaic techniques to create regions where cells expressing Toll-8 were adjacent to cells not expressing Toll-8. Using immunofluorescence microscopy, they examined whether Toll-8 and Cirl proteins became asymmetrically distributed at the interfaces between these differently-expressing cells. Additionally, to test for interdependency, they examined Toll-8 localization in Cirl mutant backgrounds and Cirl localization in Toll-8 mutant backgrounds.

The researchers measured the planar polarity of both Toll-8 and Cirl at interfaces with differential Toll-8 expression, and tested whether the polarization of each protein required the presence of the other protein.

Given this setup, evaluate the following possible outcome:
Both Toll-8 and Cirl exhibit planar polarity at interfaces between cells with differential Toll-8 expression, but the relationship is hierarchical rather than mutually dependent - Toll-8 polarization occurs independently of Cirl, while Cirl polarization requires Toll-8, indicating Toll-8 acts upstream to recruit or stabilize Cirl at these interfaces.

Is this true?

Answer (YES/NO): NO